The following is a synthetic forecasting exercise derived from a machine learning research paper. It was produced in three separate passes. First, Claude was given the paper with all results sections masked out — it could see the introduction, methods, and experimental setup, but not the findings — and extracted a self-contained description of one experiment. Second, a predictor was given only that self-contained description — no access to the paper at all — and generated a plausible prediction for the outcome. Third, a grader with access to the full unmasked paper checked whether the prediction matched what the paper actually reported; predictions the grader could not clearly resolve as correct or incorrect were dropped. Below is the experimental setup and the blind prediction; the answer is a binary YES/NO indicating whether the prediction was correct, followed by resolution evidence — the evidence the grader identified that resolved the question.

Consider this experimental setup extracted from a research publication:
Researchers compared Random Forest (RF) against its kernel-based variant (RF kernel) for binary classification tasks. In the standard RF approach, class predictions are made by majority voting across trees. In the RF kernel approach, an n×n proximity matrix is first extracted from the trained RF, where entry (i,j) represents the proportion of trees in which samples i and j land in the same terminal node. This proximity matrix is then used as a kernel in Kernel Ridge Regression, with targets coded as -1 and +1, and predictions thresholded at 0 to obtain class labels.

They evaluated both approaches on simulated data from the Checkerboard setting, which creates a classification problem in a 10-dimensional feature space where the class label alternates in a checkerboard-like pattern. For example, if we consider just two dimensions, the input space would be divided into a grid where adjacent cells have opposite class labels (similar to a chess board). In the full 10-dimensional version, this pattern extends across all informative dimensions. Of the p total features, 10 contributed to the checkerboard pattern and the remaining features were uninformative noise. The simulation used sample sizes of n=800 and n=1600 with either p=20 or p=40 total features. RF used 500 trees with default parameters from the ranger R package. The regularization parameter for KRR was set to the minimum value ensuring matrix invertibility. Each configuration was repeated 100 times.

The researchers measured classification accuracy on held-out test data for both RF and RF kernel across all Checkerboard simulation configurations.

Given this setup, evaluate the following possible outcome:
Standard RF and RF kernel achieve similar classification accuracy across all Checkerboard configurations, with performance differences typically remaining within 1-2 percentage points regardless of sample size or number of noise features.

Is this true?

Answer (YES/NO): YES